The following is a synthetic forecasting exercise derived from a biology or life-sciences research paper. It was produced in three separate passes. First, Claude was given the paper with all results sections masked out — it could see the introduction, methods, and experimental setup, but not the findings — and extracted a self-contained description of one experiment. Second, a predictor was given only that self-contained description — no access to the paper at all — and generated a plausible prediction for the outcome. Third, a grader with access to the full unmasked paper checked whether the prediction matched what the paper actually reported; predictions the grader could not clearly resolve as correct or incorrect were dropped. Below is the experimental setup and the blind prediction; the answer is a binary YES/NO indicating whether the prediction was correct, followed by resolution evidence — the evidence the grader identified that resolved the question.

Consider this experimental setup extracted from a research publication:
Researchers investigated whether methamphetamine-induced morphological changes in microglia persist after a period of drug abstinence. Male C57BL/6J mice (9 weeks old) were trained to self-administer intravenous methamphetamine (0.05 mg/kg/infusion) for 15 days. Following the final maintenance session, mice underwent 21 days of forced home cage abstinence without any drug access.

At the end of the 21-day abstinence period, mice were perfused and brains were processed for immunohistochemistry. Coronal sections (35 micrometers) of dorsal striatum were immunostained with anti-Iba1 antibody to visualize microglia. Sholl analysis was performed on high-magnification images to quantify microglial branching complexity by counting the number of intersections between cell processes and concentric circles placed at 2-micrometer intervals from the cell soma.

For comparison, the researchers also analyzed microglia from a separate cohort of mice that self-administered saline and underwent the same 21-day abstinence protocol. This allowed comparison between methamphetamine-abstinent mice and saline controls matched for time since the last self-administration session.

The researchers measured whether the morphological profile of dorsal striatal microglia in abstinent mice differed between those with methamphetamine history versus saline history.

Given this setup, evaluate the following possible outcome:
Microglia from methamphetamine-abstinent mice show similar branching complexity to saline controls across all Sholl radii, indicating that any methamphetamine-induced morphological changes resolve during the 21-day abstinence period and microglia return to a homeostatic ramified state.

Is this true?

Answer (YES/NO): NO